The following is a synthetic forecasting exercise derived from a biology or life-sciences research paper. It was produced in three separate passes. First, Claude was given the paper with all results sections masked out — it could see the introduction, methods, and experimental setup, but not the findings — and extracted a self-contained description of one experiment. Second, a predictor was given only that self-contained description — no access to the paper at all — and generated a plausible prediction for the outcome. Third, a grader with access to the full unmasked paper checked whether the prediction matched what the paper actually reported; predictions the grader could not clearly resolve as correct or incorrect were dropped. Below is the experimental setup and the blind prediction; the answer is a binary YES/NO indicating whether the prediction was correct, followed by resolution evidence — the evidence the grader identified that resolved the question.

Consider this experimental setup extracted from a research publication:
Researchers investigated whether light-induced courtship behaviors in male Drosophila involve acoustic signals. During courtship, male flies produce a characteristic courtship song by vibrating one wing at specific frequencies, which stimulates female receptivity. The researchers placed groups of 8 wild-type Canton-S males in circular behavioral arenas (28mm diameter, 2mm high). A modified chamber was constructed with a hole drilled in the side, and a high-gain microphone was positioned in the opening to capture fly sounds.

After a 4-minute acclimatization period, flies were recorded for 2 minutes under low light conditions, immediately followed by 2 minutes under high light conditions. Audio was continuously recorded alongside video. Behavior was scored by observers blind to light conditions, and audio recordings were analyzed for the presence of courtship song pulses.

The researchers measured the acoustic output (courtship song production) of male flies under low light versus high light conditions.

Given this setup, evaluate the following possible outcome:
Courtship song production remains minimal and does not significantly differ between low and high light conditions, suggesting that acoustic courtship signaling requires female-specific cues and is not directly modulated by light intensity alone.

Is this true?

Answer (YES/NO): NO